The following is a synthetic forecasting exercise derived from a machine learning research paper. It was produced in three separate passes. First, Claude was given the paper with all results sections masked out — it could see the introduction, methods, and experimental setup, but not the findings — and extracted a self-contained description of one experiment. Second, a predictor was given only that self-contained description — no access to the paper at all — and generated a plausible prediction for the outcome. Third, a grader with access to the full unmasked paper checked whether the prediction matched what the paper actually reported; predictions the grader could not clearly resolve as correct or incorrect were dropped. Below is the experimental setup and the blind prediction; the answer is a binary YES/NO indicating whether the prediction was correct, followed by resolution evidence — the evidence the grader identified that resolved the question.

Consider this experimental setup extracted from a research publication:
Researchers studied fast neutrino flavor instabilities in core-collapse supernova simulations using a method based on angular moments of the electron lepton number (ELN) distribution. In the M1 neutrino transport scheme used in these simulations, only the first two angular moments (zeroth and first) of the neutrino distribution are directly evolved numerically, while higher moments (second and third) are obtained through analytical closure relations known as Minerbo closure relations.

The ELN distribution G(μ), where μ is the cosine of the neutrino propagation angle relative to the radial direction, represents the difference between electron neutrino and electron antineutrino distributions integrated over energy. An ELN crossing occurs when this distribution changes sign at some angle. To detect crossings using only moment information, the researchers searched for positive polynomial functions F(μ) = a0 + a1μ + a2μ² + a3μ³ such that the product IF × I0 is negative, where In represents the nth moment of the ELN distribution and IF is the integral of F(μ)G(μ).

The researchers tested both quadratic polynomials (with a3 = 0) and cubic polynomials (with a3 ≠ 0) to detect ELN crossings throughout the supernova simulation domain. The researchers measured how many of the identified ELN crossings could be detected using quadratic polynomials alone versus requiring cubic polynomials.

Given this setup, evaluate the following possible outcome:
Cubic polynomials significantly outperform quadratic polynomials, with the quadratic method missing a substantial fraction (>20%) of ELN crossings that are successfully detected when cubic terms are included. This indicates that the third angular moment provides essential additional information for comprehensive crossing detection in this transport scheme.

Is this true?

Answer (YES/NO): NO